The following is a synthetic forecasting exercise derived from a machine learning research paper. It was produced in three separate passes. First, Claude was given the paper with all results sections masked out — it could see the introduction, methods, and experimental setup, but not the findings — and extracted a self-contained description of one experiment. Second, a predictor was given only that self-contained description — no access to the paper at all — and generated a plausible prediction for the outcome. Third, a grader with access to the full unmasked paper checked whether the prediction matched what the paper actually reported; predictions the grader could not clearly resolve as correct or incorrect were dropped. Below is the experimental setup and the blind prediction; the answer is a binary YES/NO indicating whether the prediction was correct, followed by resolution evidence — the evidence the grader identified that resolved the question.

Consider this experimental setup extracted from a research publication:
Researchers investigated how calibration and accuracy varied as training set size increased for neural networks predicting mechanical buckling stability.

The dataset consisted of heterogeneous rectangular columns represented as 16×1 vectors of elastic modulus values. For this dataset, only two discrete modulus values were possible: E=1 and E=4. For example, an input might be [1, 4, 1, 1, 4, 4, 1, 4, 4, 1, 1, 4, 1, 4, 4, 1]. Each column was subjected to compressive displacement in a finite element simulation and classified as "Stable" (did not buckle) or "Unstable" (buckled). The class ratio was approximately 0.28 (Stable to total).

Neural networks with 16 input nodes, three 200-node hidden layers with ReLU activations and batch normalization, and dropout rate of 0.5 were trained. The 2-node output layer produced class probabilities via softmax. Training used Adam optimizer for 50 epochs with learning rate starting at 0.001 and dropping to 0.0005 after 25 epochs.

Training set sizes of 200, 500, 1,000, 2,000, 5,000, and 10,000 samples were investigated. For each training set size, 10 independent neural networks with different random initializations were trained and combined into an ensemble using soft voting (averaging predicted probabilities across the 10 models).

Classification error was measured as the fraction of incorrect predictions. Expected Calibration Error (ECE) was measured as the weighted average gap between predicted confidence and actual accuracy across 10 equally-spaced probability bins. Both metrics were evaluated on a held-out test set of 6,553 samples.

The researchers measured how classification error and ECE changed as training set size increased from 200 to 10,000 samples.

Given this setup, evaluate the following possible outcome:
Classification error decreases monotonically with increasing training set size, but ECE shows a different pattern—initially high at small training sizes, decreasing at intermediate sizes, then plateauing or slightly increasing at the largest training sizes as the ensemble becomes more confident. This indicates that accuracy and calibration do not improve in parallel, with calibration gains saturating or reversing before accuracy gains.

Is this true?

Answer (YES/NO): NO